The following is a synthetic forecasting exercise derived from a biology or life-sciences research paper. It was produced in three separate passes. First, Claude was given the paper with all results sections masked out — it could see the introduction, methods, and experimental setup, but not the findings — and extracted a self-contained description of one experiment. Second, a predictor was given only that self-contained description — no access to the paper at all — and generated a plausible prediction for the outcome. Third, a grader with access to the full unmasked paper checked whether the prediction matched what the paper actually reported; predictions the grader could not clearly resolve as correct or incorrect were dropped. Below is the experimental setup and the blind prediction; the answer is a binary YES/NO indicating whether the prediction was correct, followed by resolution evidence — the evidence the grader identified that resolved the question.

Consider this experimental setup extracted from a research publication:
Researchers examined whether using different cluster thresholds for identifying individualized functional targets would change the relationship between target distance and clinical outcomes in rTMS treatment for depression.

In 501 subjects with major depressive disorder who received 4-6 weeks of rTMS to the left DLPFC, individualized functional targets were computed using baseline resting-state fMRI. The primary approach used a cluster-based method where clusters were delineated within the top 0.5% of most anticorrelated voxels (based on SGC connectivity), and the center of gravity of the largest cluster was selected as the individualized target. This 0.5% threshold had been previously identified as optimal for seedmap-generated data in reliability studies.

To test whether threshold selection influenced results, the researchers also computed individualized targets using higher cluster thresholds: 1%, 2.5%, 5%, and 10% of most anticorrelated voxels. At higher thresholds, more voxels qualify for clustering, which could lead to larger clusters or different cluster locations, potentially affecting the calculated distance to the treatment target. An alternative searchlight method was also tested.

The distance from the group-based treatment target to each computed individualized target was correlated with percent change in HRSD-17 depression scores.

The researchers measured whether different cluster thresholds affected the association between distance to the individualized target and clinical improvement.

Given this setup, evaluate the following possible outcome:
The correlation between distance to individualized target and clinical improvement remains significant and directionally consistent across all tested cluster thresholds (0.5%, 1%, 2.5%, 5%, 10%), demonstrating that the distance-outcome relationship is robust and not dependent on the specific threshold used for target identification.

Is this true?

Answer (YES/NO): NO